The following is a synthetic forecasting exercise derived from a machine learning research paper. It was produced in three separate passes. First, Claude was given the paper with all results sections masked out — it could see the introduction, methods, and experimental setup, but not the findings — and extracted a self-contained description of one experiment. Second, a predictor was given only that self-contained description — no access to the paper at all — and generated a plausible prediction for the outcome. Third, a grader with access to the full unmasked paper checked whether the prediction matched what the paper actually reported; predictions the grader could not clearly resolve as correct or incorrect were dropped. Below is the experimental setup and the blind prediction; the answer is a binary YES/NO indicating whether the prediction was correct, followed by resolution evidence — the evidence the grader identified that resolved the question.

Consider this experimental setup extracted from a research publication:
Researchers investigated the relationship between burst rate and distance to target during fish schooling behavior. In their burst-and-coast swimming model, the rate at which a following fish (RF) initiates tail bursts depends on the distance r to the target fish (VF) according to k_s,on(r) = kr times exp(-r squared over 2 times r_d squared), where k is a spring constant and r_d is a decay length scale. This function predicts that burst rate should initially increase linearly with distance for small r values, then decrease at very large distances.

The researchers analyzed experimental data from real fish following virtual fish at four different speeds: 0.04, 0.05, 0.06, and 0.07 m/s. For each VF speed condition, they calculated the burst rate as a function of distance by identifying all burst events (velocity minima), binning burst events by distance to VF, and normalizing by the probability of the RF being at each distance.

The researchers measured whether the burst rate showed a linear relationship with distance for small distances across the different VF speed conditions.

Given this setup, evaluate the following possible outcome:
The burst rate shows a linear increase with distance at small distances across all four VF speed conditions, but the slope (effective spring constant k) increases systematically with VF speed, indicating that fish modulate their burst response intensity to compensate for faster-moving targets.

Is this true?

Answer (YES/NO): NO